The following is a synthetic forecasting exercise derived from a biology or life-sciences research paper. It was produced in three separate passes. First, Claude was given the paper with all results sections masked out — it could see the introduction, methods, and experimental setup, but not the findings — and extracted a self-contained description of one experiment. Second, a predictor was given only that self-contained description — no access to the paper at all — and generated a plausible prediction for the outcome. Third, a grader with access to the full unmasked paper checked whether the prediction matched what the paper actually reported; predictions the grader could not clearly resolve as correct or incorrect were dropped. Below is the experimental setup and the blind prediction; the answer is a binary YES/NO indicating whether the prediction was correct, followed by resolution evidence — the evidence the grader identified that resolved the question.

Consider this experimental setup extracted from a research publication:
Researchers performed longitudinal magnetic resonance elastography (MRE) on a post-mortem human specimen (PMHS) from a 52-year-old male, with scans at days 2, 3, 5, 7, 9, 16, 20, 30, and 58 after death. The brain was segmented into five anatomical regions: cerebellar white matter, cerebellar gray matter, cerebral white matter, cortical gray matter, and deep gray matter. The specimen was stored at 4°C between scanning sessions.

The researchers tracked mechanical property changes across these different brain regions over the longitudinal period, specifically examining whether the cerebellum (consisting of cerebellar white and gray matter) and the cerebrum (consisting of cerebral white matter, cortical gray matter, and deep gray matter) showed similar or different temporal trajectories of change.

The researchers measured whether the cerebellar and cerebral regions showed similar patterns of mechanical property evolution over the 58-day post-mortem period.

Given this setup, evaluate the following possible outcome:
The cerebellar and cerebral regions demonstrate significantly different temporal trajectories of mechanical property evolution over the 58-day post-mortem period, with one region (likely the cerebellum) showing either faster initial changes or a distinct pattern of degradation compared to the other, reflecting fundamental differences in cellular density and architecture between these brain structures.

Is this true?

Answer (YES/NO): YES